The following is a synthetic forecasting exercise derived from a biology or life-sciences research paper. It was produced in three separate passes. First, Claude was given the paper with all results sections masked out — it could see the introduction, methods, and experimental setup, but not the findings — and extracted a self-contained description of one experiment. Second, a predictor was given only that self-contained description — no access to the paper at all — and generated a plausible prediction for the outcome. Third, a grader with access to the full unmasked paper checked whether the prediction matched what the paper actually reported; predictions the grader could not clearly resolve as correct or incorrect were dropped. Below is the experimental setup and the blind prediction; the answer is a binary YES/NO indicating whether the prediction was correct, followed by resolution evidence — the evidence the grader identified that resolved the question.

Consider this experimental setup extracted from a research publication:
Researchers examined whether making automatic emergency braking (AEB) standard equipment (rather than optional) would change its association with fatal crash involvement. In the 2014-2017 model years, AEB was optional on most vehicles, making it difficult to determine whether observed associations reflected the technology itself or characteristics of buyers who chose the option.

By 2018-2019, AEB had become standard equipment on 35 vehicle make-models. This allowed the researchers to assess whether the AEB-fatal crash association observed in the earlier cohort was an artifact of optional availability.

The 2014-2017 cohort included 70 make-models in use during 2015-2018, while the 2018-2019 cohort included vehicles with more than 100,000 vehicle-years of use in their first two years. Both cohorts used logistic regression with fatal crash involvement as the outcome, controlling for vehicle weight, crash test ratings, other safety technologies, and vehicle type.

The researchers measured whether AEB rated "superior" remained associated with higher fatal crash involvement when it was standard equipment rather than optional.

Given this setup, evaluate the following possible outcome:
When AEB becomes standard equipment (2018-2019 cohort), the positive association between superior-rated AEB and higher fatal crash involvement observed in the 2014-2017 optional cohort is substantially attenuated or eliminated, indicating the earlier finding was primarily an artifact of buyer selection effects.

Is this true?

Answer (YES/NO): NO